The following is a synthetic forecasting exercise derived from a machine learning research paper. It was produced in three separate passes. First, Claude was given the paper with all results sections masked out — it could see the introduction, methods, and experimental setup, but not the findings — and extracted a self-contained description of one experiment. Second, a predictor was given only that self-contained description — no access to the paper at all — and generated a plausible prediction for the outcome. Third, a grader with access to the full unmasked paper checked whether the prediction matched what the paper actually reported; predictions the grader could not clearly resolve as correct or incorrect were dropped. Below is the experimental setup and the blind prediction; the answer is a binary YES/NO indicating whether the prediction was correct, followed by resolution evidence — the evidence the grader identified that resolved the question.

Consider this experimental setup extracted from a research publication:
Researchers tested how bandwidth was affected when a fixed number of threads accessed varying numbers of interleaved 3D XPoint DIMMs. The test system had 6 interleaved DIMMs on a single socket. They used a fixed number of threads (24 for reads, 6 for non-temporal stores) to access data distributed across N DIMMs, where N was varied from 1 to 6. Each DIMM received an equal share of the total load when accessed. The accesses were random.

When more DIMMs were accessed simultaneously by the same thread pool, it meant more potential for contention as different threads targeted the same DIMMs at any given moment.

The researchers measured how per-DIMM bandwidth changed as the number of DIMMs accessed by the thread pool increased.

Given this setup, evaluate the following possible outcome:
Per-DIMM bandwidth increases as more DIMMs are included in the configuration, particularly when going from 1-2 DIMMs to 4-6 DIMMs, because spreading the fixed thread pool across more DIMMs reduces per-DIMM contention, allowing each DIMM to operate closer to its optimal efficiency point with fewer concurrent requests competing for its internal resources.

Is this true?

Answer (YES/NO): NO